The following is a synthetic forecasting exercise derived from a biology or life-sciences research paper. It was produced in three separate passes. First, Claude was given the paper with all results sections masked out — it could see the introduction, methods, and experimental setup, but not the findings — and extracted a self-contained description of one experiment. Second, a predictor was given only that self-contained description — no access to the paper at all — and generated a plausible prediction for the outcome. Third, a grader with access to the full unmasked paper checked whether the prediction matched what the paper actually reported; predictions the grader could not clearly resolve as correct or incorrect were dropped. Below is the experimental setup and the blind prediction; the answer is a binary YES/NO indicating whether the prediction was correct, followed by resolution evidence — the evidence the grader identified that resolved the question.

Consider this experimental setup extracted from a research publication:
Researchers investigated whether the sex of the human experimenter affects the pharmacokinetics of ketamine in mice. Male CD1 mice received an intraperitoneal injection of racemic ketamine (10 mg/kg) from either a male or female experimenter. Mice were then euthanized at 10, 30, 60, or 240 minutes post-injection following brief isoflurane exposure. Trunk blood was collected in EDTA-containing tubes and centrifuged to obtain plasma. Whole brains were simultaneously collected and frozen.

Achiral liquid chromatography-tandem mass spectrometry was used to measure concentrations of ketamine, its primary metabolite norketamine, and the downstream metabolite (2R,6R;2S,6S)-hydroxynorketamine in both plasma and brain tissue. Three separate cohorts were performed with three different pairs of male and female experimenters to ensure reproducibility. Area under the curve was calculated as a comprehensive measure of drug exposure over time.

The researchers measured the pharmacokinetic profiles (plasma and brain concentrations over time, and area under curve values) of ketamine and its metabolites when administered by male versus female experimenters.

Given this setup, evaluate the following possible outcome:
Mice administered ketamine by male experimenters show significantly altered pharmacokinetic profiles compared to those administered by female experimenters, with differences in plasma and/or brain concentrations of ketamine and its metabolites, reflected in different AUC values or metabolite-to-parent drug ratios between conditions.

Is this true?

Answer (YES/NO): NO